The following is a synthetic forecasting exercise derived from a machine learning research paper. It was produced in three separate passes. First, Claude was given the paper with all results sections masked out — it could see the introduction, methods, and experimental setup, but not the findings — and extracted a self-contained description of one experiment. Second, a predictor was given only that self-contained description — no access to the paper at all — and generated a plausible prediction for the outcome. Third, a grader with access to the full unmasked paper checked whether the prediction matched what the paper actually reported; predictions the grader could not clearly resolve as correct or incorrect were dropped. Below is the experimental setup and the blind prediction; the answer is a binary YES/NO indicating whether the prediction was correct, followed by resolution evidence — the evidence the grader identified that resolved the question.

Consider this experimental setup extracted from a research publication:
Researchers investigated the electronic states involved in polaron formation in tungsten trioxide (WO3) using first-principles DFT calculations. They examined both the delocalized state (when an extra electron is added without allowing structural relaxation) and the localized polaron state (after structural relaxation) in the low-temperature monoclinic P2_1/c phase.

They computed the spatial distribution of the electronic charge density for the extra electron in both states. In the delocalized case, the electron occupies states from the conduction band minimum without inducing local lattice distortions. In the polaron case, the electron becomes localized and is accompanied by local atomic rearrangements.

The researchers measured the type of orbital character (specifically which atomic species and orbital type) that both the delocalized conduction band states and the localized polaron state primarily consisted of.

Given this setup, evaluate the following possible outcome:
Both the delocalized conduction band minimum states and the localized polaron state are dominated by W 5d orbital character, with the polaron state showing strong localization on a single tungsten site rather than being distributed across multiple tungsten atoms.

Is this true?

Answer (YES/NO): NO